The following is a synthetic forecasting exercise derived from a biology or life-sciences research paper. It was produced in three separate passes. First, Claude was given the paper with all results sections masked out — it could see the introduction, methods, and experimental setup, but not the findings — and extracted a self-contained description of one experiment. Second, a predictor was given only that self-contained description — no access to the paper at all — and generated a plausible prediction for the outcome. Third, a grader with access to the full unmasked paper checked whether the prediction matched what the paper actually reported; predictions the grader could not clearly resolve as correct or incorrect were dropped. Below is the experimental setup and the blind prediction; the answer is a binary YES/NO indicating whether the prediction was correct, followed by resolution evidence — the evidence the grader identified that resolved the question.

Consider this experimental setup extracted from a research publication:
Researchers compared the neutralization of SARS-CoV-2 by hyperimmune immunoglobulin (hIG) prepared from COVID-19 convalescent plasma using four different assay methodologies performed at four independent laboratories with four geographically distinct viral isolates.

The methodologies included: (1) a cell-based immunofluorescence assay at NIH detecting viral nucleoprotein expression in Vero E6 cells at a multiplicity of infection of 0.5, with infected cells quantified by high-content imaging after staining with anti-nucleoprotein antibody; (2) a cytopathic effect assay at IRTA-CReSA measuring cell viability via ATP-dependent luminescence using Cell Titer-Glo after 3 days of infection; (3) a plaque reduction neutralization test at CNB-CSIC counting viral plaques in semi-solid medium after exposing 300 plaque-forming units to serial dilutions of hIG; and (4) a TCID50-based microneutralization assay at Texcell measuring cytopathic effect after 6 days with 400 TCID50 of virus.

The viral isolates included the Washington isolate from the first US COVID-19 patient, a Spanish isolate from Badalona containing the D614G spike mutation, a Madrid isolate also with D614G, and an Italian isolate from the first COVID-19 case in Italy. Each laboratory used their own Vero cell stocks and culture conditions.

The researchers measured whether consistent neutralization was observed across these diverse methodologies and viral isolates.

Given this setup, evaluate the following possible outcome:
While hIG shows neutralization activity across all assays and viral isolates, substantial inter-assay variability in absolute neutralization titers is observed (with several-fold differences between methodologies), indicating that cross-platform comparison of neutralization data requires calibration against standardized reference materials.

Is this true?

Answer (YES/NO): NO